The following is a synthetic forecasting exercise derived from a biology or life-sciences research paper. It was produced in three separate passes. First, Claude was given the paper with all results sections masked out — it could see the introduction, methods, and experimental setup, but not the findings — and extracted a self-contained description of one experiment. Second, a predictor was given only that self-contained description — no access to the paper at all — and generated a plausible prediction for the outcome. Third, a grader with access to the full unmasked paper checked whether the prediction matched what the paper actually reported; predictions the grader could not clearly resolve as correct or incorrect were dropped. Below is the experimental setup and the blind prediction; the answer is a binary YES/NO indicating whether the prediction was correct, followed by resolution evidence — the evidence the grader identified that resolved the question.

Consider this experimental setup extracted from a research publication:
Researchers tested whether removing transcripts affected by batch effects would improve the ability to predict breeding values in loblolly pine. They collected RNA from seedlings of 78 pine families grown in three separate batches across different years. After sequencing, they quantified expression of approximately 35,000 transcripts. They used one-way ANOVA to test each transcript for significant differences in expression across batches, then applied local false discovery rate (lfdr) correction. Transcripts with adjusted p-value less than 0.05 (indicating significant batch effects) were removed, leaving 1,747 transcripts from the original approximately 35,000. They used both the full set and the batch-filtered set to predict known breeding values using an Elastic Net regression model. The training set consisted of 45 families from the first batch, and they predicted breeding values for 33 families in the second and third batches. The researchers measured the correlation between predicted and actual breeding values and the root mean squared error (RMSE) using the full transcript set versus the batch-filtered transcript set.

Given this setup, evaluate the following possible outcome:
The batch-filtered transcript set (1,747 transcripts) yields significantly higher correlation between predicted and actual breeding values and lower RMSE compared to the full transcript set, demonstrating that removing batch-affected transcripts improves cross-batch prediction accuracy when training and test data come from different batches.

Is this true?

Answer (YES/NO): NO